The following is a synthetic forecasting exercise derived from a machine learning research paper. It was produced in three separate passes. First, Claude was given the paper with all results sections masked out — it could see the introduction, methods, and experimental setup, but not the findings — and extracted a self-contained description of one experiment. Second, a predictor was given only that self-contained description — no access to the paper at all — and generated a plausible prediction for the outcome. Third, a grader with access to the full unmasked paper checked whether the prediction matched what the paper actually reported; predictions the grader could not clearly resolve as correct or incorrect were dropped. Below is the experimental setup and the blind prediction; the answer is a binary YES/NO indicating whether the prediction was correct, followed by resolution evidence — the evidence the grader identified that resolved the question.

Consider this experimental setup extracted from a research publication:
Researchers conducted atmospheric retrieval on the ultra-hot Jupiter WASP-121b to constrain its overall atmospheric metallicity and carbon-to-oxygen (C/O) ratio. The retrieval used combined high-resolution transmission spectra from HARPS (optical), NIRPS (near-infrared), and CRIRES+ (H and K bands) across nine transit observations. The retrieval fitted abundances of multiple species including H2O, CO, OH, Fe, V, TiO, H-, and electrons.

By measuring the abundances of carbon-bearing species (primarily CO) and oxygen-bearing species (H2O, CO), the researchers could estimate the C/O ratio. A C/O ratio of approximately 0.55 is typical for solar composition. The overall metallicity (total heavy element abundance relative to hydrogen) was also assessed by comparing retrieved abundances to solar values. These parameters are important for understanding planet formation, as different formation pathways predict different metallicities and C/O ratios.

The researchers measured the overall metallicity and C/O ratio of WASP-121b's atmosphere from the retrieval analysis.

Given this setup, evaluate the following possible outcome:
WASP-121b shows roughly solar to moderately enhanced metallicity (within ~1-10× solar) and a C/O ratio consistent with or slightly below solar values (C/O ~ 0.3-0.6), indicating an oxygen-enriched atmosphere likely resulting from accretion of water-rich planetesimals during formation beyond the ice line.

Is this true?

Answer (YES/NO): NO